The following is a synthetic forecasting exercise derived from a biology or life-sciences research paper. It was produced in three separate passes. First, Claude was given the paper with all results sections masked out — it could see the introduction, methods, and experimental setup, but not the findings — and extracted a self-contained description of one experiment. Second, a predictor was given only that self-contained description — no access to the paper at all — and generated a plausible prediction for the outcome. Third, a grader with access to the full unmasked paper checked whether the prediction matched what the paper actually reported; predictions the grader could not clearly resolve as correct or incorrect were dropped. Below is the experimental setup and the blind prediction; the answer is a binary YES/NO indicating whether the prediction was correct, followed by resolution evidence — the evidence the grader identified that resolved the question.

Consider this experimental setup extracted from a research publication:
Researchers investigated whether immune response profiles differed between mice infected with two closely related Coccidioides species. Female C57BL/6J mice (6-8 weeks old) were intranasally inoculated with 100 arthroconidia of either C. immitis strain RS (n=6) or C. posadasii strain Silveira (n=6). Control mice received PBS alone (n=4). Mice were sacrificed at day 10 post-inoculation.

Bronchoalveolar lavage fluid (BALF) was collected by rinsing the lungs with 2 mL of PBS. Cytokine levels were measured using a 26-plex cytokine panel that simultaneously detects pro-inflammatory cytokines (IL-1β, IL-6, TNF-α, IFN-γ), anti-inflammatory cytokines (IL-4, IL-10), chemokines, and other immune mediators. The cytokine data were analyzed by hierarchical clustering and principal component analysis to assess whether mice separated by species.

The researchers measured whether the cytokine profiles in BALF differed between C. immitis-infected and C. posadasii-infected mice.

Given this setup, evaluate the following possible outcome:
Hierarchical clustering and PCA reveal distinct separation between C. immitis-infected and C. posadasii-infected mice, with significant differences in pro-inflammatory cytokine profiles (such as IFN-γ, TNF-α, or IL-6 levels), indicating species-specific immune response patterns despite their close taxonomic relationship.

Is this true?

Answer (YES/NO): NO